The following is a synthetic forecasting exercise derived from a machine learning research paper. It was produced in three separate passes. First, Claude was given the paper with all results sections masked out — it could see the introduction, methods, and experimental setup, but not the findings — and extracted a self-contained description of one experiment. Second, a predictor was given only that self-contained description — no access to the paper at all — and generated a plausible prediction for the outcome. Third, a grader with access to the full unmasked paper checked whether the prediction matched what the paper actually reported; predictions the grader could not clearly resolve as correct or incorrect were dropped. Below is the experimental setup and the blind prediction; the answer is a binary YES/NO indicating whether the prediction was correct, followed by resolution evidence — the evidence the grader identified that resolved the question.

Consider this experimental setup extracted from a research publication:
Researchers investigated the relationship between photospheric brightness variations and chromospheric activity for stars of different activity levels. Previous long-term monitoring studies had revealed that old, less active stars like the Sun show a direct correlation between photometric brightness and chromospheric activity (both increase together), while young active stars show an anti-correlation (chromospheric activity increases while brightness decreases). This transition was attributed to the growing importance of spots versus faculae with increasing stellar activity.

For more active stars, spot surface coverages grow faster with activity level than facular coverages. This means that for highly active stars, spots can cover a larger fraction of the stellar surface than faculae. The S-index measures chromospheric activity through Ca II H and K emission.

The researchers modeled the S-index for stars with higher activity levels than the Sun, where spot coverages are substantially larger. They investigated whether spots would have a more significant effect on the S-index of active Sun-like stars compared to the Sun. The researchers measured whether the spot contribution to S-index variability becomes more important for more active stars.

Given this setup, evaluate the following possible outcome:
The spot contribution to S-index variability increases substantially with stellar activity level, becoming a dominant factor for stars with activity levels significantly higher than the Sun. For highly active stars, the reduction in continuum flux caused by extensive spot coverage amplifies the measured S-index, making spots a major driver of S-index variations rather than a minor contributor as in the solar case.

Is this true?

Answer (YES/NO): NO